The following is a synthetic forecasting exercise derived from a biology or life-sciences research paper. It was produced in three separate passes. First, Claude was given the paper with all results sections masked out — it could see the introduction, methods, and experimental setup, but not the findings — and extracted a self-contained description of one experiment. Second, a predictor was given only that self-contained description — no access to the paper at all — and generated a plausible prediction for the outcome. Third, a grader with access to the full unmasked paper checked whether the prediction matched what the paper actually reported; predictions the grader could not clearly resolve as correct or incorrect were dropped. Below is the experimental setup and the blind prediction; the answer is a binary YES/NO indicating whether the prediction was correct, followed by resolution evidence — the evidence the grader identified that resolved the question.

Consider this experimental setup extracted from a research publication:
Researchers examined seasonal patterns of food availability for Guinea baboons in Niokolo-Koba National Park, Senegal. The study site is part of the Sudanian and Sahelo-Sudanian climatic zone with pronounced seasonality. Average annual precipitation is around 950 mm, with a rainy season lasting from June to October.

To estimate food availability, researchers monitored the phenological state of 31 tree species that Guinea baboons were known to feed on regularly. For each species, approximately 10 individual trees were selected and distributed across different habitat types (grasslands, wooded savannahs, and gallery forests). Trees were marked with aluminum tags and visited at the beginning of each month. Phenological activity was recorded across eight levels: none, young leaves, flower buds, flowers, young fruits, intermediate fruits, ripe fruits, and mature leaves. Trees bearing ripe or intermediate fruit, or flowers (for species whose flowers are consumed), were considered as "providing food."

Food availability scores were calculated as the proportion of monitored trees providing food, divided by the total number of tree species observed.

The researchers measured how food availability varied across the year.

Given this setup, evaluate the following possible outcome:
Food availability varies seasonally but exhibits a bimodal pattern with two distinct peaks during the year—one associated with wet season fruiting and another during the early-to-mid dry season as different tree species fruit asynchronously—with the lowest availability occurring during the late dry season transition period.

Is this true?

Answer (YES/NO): NO